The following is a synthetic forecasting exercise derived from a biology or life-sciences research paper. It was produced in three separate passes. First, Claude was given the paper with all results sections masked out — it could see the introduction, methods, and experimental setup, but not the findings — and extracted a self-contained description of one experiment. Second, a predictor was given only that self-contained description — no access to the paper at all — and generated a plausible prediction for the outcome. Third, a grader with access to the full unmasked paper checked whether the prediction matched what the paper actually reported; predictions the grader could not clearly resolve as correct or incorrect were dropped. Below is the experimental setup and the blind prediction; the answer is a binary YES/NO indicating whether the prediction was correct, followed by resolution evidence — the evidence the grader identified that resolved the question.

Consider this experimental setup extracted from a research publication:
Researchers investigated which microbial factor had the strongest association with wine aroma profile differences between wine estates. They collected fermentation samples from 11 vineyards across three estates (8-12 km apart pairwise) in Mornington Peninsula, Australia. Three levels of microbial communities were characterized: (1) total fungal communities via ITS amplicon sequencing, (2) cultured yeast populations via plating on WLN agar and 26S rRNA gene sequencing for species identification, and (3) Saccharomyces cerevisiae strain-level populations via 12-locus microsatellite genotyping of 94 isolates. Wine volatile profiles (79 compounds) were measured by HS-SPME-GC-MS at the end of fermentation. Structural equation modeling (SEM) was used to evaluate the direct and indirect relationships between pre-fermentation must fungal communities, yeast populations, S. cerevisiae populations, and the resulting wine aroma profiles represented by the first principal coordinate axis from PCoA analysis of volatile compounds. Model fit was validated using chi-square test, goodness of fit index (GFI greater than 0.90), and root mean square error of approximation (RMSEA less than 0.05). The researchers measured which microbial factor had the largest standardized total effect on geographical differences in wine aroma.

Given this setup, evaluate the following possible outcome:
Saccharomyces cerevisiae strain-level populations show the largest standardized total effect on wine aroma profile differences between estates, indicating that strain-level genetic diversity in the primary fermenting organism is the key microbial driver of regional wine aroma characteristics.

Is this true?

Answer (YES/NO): YES